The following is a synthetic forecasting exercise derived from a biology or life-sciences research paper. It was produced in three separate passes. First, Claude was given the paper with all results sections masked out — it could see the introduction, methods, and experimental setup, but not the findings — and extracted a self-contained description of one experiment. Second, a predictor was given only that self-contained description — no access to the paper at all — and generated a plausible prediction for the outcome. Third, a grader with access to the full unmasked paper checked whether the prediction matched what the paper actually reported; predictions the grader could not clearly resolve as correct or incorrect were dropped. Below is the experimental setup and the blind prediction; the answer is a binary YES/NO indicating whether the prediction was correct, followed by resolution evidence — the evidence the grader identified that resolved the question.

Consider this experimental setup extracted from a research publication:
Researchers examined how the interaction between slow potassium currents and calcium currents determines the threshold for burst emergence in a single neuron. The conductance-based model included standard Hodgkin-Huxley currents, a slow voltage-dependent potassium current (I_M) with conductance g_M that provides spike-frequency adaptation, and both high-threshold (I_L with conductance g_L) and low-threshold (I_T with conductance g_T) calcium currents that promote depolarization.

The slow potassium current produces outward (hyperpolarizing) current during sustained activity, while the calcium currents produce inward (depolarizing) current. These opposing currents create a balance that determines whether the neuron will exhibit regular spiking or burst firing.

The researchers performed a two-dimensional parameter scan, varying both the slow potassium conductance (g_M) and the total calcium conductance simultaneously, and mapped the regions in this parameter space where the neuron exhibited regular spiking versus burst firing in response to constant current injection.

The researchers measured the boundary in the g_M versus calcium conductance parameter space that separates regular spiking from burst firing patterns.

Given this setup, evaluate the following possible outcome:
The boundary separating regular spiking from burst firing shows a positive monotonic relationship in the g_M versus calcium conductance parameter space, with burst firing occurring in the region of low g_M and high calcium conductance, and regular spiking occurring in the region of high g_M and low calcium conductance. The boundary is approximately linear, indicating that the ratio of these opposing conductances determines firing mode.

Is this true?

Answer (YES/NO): NO